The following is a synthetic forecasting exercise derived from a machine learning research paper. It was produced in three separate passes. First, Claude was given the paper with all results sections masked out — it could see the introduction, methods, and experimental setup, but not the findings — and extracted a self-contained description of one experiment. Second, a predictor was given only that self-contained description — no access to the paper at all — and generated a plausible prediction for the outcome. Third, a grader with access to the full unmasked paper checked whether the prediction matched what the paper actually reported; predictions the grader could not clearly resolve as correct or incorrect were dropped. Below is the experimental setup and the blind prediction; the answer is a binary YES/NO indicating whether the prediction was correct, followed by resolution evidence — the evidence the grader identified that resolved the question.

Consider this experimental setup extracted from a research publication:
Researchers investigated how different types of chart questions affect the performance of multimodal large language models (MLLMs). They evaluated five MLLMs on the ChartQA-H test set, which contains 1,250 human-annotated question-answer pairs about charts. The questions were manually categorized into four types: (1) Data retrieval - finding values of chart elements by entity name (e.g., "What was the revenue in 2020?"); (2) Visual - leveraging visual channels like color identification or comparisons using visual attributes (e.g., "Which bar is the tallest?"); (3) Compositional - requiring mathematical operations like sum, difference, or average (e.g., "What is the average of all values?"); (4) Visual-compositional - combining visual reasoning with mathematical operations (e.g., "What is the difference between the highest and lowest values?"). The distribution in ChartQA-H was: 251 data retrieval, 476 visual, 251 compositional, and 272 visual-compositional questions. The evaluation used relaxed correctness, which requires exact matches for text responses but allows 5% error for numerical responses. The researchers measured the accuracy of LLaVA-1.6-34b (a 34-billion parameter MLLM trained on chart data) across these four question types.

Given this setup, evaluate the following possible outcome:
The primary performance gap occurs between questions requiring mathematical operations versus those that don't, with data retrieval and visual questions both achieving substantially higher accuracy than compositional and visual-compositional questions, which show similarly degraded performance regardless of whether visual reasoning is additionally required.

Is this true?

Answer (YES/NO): NO